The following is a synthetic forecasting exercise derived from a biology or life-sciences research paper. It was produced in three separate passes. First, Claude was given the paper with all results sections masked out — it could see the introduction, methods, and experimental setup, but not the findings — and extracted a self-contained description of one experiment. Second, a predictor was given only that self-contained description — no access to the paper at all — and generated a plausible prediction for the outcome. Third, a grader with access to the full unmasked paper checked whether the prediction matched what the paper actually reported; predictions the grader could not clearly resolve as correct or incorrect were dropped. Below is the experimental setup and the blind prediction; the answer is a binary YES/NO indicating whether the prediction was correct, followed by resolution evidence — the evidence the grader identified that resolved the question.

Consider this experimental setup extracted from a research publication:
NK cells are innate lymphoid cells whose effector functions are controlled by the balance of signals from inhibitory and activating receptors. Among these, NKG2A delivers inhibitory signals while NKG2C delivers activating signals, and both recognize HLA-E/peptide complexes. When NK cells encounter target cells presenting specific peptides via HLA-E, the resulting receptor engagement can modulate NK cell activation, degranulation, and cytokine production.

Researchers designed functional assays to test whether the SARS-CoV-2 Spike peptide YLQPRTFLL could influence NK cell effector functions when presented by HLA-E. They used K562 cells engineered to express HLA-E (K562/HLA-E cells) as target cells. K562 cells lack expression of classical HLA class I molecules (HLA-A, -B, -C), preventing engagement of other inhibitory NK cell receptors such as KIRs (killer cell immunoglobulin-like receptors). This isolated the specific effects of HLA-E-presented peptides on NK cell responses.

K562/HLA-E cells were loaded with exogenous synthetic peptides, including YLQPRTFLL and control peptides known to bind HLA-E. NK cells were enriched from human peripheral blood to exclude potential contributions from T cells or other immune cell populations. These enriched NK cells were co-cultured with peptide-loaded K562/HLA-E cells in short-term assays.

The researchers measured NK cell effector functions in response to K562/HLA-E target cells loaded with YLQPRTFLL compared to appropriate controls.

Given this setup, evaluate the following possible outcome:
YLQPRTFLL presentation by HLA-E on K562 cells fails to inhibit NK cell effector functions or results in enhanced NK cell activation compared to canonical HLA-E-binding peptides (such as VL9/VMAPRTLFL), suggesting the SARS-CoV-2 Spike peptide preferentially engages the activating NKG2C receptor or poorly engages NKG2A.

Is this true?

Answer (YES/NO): YES